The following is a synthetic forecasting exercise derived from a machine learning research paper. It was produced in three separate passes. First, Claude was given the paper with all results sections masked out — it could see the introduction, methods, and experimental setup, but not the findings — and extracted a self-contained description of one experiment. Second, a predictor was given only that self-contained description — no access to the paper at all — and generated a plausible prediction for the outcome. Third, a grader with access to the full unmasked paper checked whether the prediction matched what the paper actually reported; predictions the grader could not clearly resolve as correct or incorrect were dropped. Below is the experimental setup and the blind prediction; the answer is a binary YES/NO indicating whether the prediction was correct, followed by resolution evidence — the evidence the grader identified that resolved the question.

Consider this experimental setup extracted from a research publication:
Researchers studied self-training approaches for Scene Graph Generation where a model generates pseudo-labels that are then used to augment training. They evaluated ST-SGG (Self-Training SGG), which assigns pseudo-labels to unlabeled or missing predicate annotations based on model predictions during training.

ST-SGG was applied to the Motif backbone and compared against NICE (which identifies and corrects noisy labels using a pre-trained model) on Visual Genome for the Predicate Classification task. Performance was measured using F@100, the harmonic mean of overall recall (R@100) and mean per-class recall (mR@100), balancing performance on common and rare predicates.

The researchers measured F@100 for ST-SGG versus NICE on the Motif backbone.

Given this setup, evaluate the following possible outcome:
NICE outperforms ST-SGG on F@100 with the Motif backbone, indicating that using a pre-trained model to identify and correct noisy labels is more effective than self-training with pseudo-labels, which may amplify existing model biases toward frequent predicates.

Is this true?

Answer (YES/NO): YES